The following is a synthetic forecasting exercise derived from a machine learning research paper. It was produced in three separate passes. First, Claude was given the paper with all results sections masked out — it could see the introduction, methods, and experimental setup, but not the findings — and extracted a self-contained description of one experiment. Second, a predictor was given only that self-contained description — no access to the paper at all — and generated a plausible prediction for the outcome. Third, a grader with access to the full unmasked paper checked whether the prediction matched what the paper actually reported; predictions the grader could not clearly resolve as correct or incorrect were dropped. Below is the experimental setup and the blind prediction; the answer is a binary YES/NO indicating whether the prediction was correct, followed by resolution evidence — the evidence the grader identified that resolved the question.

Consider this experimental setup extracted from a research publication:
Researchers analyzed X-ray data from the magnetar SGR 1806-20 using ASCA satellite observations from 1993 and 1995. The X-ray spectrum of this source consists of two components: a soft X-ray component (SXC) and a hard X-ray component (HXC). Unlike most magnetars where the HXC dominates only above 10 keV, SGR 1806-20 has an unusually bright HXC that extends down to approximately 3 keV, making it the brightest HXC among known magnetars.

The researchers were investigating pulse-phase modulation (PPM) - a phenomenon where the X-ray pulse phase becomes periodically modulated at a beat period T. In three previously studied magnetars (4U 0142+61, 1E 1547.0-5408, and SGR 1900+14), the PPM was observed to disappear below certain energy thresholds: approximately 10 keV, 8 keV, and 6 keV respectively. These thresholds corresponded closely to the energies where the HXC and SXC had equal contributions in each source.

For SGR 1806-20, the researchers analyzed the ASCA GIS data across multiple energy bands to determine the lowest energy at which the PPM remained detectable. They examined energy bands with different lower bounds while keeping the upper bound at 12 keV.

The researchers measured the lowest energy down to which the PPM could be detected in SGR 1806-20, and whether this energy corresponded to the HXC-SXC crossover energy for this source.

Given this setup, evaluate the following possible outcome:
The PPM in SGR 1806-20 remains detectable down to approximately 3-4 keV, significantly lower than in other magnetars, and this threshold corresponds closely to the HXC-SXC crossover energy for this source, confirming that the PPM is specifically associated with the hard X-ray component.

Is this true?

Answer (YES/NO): YES